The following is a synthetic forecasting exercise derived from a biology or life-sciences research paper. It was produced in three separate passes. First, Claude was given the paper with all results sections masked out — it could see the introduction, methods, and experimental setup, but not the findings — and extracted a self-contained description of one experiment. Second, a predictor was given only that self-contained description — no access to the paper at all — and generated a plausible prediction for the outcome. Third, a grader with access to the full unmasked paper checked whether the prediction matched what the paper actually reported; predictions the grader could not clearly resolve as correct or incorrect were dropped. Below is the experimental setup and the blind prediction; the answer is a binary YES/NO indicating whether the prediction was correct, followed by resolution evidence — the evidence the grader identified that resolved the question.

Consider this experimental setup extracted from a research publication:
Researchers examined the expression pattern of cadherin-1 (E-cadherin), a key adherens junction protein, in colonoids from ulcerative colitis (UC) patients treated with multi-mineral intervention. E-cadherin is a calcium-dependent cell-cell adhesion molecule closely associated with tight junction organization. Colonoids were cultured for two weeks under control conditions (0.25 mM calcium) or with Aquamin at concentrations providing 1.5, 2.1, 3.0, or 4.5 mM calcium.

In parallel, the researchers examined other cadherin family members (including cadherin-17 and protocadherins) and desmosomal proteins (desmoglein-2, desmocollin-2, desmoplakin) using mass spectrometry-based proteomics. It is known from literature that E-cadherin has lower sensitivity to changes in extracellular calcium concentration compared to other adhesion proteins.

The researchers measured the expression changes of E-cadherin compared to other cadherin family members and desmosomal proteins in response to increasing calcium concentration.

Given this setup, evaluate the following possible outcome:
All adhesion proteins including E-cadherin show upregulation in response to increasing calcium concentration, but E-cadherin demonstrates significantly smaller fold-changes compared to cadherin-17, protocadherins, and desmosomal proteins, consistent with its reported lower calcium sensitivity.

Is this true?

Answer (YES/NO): NO